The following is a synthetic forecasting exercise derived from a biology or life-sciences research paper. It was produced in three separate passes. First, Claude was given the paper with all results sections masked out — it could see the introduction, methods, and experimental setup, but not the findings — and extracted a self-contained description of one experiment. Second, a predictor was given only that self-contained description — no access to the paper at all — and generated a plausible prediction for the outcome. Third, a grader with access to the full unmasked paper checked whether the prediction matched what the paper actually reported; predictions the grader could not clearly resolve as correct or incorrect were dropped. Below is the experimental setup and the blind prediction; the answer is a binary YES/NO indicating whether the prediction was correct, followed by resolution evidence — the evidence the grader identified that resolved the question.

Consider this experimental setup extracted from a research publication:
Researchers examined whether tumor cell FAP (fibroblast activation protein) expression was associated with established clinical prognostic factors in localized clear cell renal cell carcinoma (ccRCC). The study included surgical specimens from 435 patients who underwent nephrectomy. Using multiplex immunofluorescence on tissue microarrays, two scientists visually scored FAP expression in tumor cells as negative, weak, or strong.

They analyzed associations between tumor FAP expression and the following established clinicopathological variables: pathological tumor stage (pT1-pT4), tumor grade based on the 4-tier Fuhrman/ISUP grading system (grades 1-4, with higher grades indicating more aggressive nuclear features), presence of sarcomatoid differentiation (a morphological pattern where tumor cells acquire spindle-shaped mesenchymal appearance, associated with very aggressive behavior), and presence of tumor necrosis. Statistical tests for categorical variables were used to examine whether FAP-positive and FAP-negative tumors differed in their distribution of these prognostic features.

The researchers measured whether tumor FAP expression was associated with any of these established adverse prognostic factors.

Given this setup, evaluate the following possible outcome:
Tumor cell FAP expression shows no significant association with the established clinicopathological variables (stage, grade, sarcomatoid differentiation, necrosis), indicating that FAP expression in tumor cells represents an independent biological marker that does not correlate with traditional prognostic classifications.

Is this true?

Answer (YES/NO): NO